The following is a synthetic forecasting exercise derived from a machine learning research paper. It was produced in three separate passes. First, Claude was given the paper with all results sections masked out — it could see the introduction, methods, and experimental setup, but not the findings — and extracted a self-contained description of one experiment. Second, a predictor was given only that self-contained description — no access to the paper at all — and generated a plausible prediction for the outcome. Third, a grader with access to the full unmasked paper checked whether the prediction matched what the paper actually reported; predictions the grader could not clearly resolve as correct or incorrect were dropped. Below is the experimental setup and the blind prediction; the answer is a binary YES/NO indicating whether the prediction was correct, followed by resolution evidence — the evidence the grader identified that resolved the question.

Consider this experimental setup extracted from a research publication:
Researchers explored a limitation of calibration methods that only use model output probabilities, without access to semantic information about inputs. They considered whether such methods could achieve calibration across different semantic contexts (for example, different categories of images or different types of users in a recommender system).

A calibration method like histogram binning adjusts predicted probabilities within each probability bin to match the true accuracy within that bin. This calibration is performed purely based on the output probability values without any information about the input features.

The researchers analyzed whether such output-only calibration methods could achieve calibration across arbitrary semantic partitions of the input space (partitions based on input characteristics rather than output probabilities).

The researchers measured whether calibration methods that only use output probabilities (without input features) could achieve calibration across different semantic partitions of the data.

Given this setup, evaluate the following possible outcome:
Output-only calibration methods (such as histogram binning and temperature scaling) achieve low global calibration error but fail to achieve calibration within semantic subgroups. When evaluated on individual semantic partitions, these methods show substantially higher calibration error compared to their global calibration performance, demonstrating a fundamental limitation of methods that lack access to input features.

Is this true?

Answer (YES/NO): YES